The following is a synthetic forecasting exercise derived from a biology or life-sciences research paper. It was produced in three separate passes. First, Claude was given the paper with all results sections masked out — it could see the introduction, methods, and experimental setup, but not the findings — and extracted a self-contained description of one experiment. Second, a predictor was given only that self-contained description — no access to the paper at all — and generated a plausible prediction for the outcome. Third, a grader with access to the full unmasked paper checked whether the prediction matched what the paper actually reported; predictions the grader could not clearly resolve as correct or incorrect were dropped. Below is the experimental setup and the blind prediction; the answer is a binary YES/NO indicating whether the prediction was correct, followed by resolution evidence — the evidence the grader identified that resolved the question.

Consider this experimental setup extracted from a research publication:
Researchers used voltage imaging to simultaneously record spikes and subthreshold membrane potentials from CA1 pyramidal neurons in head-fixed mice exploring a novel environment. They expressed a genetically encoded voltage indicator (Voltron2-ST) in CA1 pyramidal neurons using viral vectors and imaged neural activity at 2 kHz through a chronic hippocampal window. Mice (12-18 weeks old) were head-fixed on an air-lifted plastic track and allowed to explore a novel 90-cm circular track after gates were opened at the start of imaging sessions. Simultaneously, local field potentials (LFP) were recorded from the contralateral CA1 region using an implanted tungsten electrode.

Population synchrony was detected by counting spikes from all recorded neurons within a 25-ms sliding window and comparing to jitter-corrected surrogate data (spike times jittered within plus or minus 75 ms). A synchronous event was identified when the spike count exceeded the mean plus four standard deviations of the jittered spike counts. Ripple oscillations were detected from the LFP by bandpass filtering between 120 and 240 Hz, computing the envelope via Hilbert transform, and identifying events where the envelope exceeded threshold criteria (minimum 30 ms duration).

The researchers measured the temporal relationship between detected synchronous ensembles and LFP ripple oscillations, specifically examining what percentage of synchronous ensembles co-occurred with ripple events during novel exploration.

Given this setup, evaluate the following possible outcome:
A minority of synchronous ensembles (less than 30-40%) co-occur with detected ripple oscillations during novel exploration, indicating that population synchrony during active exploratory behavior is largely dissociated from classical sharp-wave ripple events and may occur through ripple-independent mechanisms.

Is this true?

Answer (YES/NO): NO